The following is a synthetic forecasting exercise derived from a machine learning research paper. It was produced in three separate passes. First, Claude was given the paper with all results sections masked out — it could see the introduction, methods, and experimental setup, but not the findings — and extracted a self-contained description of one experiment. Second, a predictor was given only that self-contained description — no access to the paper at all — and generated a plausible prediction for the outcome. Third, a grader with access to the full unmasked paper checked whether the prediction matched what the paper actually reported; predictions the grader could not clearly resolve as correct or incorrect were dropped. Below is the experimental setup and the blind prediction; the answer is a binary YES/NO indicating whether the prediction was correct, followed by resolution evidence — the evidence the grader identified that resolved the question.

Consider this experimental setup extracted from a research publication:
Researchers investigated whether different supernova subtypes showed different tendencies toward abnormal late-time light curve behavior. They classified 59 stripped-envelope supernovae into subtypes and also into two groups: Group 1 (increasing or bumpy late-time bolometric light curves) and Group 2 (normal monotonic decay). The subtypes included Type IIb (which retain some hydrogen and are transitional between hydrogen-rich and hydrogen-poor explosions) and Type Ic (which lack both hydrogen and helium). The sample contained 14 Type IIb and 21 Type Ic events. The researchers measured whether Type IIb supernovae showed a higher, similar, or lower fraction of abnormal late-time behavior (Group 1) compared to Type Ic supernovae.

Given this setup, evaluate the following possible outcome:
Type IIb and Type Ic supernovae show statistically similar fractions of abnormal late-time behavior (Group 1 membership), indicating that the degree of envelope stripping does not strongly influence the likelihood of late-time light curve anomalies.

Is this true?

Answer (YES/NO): NO